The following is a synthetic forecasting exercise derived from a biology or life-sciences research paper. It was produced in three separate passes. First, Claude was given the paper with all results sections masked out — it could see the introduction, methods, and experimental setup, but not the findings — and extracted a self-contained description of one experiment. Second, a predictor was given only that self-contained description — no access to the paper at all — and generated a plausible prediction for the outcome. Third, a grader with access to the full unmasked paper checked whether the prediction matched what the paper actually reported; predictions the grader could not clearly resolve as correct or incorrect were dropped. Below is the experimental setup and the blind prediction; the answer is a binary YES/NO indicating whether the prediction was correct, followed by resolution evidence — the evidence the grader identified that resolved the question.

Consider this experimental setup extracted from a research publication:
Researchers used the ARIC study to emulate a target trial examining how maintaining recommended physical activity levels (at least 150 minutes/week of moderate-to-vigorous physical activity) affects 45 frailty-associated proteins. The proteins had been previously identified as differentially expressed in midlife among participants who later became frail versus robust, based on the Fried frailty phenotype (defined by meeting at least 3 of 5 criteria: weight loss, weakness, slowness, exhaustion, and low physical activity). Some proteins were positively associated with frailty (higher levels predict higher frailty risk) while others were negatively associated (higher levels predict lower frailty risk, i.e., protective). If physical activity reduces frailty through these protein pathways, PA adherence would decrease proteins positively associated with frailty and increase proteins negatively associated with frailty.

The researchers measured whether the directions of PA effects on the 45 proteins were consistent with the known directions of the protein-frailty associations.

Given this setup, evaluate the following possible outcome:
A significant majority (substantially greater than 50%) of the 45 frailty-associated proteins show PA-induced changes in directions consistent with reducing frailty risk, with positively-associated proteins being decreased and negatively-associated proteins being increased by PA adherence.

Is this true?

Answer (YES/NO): YES